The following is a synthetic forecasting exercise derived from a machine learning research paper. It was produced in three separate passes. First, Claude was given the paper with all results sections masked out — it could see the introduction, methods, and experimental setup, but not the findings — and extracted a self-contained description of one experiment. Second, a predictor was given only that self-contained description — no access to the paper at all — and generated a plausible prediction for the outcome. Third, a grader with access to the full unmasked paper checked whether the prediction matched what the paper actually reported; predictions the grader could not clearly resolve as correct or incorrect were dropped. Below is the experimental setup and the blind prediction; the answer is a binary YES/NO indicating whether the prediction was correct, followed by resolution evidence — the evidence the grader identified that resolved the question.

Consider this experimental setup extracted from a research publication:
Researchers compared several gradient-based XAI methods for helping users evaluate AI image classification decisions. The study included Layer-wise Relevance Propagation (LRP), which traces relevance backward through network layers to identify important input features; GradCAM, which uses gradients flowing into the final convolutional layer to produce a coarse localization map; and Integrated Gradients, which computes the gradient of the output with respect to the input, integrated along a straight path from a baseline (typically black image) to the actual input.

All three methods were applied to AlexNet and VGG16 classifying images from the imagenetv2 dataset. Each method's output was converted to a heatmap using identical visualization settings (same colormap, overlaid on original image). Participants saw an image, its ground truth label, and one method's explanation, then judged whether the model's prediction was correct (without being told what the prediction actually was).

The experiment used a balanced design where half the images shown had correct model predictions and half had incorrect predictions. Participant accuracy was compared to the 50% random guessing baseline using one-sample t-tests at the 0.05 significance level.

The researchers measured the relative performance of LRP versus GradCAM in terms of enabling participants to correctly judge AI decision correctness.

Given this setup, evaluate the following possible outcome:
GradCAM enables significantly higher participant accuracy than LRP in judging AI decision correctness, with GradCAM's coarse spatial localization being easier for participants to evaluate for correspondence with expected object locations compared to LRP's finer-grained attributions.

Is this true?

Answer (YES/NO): NO